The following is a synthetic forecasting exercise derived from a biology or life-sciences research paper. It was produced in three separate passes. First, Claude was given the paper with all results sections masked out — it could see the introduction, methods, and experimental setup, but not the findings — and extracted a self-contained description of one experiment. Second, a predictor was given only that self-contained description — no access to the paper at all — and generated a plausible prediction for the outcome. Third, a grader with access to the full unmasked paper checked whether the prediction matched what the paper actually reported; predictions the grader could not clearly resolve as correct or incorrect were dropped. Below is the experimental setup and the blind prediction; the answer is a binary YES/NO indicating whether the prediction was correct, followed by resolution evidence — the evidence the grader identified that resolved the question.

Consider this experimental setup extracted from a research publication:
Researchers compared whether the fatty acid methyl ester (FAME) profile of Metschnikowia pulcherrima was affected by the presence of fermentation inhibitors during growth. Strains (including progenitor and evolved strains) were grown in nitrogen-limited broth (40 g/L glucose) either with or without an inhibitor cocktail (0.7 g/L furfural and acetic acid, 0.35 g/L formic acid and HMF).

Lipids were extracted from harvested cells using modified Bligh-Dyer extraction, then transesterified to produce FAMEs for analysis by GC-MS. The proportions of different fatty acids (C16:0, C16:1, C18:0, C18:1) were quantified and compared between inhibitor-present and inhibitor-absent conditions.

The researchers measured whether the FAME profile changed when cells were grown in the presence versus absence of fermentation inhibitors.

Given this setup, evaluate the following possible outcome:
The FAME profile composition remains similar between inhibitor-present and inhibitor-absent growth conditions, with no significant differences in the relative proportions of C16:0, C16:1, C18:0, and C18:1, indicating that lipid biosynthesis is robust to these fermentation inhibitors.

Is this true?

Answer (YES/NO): YES